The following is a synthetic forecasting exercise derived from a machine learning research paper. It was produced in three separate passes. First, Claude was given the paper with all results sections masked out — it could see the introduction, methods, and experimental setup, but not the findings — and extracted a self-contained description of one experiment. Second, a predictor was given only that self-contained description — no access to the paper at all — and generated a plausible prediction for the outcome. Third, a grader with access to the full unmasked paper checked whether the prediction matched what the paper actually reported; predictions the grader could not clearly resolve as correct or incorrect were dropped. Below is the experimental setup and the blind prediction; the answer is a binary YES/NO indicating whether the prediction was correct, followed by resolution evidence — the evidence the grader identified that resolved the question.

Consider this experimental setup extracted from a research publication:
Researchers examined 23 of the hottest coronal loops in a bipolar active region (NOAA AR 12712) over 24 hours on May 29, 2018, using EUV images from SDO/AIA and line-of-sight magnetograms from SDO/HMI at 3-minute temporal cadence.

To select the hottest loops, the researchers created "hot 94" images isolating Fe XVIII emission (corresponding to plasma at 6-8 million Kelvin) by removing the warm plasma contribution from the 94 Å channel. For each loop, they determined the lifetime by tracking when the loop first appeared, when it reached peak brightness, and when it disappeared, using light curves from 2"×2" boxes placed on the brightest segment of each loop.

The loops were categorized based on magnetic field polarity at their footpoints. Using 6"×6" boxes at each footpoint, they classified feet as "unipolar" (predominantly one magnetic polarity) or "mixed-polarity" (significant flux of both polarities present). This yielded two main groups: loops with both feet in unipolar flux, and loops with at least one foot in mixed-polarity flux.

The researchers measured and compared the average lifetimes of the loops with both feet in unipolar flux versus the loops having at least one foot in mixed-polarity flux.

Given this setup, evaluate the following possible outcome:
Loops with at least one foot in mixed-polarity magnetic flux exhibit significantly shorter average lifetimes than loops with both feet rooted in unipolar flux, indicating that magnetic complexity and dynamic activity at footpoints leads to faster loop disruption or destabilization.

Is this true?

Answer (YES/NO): NO